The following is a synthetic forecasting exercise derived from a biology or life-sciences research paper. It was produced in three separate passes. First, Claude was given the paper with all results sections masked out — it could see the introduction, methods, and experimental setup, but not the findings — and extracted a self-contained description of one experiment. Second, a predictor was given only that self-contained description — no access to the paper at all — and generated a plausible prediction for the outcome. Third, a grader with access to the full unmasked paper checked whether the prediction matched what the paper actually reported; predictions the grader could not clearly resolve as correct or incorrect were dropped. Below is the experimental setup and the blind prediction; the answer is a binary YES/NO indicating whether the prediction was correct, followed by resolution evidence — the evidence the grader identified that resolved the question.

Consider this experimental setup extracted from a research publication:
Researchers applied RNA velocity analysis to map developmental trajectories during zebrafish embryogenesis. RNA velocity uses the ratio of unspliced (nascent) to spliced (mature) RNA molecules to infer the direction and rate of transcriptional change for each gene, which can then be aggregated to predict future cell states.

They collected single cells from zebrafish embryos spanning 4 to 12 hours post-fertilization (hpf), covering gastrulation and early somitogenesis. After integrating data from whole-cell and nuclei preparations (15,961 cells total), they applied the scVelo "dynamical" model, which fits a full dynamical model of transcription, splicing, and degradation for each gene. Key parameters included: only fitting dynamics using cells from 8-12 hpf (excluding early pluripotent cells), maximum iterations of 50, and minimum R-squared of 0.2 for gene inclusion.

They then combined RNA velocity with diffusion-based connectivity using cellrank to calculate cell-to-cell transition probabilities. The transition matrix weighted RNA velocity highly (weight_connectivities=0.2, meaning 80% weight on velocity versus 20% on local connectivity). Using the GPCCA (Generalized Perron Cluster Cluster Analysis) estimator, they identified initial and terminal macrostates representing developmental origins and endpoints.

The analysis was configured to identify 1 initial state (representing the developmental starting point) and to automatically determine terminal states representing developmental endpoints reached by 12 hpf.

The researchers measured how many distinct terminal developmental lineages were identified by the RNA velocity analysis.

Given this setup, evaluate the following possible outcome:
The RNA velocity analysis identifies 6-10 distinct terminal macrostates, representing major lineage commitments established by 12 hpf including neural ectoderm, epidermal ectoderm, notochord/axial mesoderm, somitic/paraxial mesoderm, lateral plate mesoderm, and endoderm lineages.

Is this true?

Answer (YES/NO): YES